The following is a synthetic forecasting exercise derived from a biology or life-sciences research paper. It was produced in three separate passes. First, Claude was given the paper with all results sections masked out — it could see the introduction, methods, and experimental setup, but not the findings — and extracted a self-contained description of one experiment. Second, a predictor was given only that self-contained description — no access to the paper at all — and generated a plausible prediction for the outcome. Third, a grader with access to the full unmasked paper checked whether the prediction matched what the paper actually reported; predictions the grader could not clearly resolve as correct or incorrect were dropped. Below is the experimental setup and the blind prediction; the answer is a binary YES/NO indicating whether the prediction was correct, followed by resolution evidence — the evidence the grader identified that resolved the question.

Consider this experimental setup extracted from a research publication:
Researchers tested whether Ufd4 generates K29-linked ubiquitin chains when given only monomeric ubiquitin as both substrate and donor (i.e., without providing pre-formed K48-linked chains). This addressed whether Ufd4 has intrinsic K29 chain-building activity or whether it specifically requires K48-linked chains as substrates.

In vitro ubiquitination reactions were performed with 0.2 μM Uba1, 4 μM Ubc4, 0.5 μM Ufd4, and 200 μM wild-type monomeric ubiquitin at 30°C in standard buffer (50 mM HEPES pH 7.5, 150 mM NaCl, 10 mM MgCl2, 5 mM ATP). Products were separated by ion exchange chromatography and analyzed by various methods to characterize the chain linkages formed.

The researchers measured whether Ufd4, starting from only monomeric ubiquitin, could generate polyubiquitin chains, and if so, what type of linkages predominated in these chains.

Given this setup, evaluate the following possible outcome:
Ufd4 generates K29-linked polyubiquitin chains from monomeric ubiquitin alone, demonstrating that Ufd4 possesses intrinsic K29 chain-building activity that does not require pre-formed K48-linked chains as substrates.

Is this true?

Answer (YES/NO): YES